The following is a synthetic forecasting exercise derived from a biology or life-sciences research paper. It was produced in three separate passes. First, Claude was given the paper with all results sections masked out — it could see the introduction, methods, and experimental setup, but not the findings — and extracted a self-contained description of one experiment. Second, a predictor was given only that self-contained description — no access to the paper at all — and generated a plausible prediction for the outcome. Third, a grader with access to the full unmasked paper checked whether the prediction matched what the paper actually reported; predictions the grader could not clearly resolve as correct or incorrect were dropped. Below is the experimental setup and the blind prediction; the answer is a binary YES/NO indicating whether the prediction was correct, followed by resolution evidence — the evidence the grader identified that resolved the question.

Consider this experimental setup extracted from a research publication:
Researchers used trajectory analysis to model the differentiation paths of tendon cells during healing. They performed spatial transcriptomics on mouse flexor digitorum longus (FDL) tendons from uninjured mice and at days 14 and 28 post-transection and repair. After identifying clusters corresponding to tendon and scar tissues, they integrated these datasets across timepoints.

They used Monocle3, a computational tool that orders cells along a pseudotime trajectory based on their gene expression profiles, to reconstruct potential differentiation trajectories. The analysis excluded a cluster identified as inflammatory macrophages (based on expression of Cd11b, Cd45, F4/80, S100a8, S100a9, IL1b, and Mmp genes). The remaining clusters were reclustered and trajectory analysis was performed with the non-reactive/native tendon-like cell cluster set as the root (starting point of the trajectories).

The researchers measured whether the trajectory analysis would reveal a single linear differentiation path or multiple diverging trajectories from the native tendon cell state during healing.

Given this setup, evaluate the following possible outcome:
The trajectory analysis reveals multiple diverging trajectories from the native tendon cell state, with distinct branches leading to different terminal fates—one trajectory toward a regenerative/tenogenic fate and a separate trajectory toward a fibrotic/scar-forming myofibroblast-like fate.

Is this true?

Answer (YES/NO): NO